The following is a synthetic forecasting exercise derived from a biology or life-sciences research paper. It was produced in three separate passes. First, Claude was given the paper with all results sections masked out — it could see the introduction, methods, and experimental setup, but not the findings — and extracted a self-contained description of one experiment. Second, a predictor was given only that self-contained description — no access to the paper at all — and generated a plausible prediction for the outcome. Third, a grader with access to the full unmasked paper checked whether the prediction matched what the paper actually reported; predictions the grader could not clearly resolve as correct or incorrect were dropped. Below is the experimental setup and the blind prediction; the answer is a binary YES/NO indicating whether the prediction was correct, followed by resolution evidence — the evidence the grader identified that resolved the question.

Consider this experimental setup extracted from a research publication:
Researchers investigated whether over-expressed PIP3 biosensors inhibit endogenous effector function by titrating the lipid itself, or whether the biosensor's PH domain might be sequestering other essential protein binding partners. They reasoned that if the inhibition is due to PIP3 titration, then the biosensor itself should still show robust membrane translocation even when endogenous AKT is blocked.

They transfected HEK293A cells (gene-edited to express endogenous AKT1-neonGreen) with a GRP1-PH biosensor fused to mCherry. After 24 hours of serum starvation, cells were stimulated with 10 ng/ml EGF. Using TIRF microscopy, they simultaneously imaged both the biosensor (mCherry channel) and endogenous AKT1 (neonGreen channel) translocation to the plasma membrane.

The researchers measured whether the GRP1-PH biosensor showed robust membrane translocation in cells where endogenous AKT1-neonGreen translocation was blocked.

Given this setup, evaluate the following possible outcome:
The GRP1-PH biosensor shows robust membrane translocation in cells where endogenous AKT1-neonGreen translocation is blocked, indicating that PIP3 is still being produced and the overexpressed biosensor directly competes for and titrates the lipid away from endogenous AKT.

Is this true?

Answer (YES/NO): YES